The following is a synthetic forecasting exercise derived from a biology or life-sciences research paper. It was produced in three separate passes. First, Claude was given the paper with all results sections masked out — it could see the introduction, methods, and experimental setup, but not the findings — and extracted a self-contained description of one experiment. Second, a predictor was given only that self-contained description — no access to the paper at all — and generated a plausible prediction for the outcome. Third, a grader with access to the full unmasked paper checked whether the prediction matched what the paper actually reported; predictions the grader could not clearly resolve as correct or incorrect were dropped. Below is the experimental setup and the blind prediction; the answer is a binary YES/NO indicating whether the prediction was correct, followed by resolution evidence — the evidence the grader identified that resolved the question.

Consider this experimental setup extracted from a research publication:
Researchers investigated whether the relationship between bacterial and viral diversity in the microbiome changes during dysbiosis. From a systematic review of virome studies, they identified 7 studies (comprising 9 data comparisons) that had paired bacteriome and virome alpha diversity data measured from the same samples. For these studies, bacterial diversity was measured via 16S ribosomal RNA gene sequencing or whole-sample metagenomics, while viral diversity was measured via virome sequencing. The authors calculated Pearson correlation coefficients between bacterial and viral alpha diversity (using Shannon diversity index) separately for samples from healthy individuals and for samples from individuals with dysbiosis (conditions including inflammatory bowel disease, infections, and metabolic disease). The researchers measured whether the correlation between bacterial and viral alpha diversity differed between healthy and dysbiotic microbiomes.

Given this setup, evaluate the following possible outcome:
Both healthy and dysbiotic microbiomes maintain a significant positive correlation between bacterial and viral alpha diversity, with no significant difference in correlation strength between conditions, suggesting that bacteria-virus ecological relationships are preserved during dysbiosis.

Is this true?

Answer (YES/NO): NO